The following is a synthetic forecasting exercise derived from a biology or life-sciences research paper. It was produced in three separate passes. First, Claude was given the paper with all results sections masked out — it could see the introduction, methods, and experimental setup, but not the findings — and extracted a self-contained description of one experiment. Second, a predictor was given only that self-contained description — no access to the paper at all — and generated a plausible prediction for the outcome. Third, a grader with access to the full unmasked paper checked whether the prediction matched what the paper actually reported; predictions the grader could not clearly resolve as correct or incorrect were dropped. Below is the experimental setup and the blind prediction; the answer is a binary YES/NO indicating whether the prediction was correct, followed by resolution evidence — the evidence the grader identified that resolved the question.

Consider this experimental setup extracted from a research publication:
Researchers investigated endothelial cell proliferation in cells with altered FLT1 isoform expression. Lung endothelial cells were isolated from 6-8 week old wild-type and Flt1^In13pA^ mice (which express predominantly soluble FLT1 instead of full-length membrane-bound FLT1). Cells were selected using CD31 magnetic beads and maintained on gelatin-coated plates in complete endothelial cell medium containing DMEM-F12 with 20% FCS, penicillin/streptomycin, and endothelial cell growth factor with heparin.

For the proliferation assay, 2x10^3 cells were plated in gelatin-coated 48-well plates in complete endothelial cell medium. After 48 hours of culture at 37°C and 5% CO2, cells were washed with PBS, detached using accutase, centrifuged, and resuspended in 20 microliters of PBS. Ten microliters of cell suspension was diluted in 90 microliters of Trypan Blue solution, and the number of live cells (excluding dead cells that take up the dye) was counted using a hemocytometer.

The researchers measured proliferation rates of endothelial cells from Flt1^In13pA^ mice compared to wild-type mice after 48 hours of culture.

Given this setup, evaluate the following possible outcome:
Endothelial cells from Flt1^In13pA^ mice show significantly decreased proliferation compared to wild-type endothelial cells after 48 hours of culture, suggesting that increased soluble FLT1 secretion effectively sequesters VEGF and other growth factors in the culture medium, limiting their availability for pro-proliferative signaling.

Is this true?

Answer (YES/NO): NO